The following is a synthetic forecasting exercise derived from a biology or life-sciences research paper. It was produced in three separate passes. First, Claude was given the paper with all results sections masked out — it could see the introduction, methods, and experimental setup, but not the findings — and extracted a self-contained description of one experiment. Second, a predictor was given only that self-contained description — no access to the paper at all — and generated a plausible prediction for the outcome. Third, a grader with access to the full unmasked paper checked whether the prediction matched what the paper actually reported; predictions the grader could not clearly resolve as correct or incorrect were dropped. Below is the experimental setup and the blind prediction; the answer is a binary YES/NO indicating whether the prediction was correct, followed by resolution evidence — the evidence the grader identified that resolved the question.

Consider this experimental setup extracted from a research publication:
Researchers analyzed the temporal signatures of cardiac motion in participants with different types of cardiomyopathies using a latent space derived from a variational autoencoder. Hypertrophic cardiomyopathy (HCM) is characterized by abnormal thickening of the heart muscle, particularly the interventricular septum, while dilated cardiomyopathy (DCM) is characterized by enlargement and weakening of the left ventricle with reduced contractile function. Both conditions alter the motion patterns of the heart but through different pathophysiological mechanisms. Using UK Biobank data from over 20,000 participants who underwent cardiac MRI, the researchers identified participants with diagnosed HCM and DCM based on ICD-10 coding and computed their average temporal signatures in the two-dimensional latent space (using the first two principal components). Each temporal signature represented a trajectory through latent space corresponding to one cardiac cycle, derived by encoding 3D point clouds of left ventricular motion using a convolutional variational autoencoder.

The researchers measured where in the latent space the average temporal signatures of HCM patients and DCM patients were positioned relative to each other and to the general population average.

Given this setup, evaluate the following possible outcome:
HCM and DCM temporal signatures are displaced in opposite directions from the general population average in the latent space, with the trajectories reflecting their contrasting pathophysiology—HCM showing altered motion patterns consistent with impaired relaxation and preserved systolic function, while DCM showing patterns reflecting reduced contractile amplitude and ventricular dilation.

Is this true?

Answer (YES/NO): NO